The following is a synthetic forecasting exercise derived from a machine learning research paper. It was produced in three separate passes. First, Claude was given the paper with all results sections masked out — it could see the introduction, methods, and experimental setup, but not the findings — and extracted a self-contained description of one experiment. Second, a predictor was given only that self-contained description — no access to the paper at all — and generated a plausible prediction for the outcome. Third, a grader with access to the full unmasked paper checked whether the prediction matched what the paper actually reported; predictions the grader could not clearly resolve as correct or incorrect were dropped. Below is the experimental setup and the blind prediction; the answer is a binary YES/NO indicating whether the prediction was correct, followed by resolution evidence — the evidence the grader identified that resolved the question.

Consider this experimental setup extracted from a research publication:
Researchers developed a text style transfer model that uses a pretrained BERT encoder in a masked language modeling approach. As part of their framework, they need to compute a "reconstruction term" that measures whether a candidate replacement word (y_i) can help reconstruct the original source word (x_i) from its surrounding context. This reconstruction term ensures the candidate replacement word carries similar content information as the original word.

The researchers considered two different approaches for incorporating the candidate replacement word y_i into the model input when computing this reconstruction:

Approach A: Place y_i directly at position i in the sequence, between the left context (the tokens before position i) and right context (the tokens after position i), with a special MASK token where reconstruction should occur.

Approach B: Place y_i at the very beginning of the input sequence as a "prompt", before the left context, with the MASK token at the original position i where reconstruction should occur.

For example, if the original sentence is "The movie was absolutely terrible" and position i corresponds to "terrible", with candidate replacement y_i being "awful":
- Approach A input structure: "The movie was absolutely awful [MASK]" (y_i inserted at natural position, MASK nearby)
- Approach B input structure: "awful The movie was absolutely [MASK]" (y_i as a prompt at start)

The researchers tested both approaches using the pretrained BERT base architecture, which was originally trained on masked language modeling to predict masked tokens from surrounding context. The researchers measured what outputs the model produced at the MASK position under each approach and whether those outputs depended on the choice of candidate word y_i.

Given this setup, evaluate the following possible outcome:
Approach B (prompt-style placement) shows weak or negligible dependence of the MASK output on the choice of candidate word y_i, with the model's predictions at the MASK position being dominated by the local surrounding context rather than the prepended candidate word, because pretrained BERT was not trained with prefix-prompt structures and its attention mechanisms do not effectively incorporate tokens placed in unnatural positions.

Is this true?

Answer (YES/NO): NO